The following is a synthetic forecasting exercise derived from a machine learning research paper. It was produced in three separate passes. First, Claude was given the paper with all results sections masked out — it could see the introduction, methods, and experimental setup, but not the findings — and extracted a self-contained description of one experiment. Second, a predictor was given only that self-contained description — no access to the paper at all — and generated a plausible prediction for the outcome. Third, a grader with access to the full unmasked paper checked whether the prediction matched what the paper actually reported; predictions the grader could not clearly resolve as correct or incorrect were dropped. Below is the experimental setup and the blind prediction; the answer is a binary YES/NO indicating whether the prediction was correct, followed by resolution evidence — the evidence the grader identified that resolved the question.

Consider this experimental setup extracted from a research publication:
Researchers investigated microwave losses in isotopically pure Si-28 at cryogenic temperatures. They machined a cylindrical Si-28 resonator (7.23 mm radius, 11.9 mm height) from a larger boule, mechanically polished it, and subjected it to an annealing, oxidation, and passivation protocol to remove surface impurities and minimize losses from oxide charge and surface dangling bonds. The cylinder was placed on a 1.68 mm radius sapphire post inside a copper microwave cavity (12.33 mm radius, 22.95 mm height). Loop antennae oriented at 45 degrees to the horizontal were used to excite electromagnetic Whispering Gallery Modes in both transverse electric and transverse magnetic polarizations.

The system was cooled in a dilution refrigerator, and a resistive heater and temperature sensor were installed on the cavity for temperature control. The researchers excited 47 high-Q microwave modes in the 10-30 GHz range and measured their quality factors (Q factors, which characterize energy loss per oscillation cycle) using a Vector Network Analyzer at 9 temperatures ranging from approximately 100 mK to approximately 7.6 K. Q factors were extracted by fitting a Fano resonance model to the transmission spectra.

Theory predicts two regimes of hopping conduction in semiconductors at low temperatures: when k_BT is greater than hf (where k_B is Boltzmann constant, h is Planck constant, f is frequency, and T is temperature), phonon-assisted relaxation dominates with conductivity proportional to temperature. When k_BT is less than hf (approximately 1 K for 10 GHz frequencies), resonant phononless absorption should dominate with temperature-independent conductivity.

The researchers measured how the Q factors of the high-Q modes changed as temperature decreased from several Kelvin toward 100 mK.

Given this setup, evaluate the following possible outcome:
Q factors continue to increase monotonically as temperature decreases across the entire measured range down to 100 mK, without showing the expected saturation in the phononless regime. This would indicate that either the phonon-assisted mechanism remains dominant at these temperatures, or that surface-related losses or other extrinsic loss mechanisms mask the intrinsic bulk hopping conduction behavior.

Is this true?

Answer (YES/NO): NO